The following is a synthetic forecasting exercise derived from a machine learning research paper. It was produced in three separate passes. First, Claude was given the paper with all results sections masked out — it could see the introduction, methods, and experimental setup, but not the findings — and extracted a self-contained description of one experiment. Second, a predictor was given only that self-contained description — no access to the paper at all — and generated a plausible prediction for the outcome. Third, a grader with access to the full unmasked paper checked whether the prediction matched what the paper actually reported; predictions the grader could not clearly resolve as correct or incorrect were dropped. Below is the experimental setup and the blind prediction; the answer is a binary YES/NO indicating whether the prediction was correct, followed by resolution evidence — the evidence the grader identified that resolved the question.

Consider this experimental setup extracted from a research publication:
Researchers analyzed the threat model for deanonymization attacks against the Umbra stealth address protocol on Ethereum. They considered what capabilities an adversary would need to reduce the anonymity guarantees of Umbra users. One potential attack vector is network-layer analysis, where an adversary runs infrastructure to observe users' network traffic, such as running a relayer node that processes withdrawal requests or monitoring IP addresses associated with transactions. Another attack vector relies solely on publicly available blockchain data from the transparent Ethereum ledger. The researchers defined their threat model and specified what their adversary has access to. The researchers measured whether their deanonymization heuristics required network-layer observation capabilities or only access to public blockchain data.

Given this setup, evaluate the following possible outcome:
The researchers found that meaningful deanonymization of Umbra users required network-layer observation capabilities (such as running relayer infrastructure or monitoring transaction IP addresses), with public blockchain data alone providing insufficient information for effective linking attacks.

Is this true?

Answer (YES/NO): NO